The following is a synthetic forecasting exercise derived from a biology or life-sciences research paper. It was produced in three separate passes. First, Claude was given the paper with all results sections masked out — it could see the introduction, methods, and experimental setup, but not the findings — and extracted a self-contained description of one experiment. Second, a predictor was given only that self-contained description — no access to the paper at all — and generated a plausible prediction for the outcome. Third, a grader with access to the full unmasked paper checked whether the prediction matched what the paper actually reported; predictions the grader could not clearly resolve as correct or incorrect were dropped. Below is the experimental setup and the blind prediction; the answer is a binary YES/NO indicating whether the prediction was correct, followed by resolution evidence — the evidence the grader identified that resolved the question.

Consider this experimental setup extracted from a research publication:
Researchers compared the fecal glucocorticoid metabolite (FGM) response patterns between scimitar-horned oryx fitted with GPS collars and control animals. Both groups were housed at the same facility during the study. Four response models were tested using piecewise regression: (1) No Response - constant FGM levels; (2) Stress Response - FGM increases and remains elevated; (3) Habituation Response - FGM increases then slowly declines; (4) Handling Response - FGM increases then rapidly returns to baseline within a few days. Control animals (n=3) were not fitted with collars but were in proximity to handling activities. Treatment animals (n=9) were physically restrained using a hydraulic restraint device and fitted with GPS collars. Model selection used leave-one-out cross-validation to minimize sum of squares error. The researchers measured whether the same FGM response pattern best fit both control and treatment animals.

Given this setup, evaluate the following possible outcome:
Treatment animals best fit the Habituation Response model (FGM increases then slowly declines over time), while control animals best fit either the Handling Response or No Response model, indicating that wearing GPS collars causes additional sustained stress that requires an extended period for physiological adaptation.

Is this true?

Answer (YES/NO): NO